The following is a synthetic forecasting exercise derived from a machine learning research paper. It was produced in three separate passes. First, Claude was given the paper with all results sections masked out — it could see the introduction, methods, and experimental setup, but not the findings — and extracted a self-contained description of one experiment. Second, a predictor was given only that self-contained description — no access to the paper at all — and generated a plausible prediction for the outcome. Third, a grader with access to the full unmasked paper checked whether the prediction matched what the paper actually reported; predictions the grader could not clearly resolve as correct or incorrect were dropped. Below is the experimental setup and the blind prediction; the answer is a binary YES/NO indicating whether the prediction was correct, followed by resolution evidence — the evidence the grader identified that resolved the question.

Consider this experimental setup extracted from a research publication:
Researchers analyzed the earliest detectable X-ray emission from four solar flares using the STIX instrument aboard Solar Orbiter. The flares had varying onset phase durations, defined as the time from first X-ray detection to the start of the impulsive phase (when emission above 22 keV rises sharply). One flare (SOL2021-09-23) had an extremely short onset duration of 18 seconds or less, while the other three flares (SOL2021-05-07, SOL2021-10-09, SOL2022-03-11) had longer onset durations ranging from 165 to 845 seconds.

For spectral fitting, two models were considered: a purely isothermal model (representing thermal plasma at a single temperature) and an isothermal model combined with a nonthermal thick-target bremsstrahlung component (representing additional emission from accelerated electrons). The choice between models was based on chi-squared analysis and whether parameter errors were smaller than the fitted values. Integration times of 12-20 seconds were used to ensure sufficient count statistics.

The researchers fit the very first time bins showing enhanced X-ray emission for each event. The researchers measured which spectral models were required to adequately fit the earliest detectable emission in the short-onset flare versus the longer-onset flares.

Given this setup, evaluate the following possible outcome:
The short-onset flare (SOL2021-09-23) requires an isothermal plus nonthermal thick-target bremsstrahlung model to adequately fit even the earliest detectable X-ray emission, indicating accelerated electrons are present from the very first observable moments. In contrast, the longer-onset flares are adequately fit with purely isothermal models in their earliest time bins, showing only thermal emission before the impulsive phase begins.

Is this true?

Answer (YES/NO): YES